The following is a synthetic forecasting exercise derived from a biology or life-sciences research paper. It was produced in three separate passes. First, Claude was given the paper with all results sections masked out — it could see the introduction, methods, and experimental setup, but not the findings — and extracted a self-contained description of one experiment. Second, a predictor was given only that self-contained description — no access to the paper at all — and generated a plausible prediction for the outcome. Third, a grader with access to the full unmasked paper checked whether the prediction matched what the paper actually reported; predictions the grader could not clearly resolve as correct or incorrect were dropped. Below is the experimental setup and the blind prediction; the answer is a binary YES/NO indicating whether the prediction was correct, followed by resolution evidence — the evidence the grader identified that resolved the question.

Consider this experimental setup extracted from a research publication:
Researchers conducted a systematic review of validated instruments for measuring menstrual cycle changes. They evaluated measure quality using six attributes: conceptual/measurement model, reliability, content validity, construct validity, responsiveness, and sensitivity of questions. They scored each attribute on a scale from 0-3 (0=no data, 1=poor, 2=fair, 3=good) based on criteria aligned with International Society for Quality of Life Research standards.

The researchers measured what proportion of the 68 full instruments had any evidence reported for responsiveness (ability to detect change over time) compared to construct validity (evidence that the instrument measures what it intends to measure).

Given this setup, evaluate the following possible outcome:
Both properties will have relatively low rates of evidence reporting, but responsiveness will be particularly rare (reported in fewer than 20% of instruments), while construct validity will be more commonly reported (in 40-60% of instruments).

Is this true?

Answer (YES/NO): NO